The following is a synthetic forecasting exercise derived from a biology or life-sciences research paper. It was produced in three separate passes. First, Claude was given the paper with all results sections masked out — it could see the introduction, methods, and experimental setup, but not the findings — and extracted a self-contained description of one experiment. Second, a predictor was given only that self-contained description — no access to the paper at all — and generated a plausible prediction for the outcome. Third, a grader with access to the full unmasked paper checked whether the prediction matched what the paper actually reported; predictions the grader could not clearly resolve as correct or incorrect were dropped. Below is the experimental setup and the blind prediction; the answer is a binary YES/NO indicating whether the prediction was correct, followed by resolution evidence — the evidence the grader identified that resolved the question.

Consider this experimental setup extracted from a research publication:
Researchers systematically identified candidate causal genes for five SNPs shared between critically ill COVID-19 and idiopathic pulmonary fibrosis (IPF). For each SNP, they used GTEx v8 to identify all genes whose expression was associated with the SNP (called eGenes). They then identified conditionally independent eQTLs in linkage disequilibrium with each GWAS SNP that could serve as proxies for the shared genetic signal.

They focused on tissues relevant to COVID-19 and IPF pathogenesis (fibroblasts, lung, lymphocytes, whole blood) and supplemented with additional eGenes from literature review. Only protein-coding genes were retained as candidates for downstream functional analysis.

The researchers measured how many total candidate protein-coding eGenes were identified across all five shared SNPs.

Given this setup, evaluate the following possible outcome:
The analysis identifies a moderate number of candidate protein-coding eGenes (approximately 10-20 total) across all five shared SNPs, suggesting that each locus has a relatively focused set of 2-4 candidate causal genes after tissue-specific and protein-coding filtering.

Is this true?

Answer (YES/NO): YES